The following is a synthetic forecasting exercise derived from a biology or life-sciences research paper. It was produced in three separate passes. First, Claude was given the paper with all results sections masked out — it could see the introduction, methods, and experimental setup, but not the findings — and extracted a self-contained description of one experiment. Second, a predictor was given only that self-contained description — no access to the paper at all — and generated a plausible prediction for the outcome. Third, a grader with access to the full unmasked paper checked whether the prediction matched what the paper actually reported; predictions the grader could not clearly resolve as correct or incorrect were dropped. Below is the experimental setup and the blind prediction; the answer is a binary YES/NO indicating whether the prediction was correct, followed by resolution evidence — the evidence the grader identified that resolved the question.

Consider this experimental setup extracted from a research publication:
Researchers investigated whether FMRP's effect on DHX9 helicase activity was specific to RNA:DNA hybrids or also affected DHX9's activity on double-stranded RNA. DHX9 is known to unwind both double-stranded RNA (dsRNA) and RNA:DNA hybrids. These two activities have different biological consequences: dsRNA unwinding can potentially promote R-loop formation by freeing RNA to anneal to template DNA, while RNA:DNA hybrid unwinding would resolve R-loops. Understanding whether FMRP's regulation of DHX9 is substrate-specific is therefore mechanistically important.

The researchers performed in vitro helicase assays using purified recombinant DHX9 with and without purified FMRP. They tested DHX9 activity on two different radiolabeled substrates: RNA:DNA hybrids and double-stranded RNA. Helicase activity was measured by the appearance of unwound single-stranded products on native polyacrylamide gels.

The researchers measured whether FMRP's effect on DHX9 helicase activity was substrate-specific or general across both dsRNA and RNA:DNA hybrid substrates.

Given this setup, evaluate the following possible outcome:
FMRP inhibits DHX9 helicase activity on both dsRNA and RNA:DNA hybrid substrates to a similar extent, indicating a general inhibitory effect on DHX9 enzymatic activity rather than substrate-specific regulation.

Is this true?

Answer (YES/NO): NO